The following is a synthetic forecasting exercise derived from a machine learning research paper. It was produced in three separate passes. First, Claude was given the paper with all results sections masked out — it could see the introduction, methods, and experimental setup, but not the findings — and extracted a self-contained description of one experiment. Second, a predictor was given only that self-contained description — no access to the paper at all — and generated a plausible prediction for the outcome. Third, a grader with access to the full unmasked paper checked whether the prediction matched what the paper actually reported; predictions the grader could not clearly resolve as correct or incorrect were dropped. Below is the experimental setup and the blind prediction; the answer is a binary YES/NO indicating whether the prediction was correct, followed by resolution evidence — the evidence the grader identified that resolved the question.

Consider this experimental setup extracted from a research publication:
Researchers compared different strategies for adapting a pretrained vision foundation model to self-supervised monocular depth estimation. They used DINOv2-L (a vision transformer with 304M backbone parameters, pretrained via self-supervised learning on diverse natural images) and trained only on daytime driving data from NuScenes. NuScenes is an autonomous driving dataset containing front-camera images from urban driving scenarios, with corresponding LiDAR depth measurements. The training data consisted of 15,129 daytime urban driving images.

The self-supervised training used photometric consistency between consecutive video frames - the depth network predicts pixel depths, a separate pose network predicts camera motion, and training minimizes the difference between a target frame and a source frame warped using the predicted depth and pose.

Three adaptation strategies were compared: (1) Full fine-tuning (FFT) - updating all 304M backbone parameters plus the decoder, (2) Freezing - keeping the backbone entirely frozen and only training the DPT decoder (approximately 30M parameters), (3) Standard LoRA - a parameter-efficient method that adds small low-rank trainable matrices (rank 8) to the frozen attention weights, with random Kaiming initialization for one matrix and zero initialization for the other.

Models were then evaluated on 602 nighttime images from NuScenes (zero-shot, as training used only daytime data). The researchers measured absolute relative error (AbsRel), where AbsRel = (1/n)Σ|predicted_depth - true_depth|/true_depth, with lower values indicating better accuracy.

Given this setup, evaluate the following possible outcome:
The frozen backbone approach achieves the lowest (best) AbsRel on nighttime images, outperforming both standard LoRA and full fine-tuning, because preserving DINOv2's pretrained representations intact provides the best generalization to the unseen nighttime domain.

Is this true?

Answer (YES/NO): YES